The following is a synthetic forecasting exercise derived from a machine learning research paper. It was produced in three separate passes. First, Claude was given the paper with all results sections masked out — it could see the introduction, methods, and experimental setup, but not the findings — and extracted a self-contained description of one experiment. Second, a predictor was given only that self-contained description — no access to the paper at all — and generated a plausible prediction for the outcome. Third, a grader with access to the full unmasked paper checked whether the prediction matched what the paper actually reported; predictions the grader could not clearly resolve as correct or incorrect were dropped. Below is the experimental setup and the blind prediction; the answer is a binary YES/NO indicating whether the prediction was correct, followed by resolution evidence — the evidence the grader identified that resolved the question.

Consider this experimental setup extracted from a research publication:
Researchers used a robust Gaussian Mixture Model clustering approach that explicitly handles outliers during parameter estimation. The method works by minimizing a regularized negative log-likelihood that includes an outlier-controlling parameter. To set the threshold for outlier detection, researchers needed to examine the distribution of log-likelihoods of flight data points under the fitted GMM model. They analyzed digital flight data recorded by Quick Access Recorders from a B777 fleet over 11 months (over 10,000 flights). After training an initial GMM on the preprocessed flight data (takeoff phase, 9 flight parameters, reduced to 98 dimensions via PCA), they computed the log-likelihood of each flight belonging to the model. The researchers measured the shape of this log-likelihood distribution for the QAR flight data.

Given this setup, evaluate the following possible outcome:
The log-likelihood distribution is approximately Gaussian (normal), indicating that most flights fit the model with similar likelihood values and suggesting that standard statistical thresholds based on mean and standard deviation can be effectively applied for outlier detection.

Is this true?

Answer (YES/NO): NO